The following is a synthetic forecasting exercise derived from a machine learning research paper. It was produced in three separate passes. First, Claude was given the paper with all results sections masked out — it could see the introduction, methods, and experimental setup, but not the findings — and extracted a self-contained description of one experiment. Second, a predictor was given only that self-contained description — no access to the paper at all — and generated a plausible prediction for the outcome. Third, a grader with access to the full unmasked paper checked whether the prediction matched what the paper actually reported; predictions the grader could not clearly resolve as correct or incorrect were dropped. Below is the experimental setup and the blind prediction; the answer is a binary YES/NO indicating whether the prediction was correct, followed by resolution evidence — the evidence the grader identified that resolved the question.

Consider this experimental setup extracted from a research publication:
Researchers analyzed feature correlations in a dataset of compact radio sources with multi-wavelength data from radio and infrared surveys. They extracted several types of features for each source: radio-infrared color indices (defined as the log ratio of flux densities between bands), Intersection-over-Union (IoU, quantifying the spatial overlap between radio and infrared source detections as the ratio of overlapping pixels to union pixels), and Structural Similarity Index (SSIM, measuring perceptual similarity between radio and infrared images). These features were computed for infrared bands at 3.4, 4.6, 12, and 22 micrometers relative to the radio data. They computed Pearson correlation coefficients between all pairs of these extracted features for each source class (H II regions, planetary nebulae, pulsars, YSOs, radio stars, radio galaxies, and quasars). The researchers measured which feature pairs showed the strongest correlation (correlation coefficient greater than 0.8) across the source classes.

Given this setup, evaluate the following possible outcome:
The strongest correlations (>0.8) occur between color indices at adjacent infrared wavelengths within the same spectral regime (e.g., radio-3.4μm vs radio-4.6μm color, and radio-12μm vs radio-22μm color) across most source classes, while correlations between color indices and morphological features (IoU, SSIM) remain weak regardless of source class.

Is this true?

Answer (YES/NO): NO